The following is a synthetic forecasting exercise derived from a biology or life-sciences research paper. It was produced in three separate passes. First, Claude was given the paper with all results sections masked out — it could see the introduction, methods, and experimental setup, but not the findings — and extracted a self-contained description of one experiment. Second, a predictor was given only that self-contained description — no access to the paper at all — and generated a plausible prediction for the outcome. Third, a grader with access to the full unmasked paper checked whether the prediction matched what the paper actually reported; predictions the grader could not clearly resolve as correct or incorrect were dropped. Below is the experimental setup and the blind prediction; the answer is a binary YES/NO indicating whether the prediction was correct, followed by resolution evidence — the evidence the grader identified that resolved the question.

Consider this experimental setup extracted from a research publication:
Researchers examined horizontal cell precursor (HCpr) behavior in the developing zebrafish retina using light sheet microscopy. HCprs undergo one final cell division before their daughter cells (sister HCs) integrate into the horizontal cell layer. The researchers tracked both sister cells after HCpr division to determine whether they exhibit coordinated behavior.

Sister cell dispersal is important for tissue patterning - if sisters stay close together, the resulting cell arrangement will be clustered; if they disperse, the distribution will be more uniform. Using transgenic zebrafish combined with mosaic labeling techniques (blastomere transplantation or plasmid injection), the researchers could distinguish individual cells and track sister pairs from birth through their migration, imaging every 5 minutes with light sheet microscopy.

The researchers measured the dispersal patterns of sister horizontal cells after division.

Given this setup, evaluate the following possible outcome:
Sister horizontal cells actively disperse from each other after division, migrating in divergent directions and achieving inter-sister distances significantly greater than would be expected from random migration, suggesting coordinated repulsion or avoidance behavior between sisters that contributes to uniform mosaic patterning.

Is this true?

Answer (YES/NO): NO